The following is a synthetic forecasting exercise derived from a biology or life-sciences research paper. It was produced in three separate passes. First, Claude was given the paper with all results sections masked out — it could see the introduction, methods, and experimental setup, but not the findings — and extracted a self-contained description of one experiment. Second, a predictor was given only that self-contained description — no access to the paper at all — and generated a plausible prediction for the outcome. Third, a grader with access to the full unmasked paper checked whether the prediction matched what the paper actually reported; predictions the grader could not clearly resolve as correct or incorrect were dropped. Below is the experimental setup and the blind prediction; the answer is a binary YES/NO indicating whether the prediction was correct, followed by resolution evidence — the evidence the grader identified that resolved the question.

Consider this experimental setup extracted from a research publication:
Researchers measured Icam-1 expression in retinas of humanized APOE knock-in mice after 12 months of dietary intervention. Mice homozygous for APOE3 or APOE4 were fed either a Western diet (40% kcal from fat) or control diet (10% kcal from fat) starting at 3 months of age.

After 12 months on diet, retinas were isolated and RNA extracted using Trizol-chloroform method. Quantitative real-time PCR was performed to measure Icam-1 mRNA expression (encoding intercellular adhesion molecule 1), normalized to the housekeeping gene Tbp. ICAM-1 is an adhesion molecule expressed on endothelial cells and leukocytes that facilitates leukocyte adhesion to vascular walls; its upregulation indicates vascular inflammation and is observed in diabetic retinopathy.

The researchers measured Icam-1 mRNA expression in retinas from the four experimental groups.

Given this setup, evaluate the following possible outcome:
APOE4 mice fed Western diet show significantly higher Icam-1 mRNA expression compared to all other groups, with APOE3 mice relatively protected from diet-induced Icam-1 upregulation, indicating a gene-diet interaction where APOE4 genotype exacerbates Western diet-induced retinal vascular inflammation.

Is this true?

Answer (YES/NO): NO